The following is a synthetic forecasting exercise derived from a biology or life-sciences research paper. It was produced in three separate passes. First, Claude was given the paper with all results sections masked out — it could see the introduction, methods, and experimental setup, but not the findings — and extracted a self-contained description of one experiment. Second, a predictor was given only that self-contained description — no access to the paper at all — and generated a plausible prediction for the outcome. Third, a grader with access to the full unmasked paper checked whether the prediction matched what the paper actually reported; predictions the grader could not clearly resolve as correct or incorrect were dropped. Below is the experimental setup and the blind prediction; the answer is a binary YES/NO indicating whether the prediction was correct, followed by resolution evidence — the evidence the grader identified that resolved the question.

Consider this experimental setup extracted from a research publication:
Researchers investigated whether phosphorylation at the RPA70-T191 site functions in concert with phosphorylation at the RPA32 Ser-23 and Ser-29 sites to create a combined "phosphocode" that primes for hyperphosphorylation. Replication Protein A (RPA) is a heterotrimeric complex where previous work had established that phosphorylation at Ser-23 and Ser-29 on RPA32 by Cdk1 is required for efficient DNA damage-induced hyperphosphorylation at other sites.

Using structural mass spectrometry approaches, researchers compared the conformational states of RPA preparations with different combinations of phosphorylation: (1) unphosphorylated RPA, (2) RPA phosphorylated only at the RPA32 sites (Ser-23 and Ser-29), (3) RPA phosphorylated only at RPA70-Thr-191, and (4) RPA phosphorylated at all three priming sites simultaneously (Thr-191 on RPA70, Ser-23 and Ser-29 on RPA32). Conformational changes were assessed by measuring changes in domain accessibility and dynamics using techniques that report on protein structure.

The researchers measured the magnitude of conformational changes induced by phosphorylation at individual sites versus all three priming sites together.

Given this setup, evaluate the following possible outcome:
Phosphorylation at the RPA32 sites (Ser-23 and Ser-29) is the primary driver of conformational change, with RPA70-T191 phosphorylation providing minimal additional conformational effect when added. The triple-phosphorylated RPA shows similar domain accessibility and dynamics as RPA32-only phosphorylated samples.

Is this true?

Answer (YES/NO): NO